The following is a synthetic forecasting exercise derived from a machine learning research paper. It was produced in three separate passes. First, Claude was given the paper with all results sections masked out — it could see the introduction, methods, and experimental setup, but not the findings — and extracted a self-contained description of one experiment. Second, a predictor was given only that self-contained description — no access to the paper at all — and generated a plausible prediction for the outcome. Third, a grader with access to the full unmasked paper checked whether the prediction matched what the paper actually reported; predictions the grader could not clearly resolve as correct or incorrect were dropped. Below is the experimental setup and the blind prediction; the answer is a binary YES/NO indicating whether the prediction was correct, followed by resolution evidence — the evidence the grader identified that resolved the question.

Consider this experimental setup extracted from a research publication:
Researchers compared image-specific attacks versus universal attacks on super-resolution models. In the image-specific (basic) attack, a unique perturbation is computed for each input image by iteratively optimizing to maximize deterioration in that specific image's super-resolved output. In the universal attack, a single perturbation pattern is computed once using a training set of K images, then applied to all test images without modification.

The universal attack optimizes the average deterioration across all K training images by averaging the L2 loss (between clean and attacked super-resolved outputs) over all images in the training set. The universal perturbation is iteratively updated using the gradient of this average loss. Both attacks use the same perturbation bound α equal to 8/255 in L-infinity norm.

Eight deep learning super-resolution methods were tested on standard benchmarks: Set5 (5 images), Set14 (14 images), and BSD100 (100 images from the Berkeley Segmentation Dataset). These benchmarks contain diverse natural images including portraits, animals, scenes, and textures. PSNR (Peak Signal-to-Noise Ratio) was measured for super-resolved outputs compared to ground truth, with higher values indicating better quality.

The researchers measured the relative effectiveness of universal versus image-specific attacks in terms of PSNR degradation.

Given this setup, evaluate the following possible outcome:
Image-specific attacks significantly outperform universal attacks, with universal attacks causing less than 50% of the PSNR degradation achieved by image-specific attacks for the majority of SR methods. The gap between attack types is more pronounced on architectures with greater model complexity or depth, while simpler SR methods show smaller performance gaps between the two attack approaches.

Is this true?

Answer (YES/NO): NO